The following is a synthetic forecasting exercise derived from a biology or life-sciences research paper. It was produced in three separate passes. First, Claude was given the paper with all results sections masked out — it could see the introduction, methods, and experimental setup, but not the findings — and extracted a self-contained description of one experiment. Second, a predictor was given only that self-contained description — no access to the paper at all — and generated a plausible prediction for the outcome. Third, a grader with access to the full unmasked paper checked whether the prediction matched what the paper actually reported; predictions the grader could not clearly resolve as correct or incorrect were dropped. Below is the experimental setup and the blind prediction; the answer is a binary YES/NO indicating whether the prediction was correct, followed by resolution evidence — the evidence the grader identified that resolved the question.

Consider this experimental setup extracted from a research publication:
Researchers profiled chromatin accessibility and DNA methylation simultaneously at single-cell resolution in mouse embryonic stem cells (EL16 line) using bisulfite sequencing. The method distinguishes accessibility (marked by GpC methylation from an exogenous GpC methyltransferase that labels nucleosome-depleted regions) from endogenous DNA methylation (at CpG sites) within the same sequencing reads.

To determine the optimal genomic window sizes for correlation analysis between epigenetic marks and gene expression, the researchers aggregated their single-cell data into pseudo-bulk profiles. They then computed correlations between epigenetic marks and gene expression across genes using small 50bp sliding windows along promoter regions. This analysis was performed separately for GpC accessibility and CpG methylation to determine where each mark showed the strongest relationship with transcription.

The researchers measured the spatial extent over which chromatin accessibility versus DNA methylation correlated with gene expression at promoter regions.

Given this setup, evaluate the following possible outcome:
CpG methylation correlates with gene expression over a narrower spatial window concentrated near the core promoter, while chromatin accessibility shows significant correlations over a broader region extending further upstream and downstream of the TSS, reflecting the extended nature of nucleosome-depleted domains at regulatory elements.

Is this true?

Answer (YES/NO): NO